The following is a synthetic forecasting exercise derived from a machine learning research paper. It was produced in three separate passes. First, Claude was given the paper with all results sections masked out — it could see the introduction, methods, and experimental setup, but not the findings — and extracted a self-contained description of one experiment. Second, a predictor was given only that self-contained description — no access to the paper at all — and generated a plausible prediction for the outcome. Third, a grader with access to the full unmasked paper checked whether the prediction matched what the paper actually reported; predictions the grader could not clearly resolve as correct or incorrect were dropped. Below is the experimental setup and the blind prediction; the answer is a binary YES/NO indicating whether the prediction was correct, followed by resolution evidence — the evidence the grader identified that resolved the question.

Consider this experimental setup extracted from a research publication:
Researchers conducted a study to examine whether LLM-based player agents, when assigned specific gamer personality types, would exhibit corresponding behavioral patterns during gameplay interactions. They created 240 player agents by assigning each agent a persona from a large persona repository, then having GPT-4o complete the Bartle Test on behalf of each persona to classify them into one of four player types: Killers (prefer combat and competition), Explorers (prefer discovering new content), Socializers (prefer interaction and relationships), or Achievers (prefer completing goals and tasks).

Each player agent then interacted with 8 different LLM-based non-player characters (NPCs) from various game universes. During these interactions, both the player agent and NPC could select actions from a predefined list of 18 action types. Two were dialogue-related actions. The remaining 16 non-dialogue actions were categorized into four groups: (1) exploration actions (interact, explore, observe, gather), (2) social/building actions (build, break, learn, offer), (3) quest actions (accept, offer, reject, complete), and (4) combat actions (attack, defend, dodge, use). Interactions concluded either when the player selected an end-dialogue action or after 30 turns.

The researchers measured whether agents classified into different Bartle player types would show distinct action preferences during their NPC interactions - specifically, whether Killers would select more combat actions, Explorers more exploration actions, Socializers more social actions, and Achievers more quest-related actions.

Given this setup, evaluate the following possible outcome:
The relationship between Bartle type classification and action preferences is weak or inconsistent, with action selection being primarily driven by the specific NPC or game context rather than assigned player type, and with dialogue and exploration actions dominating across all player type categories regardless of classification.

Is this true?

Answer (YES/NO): NO